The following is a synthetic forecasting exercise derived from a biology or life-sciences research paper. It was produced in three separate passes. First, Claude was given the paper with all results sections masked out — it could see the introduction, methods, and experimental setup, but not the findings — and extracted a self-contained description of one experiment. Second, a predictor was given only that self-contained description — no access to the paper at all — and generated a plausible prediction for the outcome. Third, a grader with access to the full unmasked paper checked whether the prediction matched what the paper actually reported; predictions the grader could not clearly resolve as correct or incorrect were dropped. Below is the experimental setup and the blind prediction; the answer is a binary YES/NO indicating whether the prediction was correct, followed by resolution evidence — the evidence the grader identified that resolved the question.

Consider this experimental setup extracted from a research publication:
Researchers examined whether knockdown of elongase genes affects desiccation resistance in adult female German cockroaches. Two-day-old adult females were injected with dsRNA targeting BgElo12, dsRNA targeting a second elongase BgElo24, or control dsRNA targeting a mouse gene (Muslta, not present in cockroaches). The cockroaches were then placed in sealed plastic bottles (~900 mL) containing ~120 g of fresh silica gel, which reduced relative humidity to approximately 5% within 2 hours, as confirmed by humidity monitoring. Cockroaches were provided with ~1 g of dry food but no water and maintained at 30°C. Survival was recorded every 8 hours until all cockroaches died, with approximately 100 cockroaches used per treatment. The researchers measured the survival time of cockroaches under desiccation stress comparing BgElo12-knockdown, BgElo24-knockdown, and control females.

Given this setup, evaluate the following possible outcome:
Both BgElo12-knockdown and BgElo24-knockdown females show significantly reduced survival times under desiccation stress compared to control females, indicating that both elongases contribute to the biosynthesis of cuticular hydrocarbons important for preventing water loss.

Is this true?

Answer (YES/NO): NO